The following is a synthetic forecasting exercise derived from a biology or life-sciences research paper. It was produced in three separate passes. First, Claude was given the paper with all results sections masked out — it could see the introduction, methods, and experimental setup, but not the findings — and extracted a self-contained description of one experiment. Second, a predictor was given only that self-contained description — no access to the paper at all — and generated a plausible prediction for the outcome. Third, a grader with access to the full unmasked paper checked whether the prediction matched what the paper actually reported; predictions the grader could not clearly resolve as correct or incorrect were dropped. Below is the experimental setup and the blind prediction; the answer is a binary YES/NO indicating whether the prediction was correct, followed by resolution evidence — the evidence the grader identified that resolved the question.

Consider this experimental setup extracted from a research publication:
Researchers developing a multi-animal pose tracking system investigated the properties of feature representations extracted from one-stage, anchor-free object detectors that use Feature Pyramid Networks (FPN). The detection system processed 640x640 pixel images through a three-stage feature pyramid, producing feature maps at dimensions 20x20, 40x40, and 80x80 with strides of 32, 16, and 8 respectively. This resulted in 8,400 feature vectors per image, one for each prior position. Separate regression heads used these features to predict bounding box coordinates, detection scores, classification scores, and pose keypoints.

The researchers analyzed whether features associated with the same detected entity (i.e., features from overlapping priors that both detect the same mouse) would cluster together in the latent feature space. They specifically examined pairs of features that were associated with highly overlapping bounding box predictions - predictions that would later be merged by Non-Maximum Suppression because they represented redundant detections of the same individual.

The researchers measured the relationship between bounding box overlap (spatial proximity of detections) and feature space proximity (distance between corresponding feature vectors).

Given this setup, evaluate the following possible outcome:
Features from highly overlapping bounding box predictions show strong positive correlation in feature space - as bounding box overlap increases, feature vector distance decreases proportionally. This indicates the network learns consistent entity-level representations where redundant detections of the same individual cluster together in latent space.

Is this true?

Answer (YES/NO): NO